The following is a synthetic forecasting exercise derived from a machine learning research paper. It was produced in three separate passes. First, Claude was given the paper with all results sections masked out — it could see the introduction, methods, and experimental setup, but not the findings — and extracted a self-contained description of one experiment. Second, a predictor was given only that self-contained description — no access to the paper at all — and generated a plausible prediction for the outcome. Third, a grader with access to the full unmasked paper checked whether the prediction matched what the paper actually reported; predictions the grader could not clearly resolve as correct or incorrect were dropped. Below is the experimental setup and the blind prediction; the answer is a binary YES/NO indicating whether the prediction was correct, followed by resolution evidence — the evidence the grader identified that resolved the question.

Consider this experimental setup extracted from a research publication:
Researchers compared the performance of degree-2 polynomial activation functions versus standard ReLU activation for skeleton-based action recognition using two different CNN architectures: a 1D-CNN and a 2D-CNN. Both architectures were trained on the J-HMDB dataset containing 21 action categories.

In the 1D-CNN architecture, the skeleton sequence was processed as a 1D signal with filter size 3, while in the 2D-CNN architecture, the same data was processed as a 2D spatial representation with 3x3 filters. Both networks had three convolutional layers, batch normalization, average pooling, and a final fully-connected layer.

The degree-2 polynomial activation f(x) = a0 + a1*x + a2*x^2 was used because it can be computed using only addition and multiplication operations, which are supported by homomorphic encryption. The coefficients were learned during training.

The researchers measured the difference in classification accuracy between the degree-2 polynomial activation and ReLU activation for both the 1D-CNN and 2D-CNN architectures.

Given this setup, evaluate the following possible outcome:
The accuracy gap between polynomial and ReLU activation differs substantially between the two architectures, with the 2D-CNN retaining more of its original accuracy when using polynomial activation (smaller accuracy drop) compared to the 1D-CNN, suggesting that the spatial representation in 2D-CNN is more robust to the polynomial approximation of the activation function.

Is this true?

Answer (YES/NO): NO